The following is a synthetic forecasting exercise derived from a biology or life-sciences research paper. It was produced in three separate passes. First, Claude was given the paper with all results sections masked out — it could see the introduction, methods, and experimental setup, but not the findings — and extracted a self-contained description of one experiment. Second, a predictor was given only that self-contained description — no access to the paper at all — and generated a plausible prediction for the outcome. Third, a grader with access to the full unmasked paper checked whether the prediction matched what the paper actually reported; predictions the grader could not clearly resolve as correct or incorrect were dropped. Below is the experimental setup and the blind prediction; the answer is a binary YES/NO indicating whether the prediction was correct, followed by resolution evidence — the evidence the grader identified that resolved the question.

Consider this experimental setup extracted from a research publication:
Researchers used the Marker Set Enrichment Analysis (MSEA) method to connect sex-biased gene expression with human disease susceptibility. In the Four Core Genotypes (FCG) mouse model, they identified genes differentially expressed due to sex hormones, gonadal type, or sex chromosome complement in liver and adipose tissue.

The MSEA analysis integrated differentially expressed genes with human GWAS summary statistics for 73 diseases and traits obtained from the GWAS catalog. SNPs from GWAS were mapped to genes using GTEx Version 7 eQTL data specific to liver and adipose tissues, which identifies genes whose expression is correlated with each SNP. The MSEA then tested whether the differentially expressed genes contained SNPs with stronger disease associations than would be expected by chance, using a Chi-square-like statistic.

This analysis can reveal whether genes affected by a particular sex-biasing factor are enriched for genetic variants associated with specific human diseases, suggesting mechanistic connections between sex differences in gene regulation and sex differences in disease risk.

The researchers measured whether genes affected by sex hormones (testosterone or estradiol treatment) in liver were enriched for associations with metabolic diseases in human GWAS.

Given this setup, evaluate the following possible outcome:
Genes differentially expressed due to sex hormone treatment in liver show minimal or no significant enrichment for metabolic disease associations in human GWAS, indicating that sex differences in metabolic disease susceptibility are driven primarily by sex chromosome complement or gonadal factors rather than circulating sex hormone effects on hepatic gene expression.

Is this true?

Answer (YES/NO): NO